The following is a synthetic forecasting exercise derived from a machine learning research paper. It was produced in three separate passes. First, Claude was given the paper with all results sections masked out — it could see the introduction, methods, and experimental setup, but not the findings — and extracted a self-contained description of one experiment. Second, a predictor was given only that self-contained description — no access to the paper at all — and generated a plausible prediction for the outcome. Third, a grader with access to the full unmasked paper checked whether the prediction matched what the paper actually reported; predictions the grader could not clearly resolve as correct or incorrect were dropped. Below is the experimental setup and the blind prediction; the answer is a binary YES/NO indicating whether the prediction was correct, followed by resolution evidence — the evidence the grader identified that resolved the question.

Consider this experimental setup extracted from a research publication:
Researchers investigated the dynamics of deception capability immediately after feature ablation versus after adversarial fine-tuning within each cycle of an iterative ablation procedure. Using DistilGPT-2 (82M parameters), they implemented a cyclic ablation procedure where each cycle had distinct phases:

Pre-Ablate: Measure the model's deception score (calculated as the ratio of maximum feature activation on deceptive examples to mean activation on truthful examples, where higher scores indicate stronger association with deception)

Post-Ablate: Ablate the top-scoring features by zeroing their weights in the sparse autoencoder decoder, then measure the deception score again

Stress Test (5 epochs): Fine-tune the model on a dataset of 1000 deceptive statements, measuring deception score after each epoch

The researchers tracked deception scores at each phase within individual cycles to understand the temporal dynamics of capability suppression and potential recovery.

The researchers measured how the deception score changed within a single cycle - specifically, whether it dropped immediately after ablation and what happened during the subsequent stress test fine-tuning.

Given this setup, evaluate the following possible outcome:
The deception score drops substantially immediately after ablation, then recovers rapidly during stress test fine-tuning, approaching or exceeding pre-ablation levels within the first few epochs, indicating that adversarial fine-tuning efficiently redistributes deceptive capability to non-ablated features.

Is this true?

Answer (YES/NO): YES